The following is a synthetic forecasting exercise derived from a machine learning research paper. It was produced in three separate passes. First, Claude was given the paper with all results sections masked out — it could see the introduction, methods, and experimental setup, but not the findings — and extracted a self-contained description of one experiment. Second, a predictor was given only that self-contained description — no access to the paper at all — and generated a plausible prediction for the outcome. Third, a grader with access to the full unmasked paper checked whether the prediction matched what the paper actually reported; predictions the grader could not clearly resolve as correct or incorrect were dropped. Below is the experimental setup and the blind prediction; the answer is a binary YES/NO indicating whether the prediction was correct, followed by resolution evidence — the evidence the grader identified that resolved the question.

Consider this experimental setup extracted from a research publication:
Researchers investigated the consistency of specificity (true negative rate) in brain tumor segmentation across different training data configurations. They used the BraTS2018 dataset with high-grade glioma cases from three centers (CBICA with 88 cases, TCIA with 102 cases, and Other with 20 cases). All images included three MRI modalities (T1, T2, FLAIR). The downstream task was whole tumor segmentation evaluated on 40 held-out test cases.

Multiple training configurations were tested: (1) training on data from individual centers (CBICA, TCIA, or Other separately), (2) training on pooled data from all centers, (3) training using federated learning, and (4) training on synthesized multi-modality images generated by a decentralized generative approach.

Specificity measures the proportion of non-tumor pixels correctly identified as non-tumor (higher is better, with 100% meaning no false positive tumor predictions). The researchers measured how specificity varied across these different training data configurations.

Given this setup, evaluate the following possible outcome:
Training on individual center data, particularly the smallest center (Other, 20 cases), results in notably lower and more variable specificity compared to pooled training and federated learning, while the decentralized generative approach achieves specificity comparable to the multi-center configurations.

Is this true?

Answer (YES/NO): NO